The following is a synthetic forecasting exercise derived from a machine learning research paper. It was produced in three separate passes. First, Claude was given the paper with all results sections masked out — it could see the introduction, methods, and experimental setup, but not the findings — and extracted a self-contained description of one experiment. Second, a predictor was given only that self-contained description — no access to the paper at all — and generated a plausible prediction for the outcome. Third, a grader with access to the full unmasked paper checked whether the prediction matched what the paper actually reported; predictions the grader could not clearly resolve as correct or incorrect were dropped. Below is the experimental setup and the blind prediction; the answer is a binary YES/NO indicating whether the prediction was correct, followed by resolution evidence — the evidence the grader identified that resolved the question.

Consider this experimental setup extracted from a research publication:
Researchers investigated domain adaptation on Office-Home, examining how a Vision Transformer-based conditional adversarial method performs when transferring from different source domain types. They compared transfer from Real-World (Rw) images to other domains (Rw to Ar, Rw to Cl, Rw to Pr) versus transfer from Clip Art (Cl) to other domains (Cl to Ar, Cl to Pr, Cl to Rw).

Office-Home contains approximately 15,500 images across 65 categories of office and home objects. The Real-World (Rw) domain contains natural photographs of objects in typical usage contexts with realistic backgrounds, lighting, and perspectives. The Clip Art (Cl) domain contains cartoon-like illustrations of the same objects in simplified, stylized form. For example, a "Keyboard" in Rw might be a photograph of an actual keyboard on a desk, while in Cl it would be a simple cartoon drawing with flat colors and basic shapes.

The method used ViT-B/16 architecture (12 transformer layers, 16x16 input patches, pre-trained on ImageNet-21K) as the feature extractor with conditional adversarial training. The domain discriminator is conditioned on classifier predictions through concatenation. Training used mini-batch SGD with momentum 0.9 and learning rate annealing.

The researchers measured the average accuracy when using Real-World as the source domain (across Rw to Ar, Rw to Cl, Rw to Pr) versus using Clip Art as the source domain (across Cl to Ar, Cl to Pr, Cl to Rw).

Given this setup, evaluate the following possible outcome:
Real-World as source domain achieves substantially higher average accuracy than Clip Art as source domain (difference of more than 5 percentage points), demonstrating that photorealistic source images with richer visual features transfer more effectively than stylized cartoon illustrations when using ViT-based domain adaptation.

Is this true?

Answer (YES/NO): NO